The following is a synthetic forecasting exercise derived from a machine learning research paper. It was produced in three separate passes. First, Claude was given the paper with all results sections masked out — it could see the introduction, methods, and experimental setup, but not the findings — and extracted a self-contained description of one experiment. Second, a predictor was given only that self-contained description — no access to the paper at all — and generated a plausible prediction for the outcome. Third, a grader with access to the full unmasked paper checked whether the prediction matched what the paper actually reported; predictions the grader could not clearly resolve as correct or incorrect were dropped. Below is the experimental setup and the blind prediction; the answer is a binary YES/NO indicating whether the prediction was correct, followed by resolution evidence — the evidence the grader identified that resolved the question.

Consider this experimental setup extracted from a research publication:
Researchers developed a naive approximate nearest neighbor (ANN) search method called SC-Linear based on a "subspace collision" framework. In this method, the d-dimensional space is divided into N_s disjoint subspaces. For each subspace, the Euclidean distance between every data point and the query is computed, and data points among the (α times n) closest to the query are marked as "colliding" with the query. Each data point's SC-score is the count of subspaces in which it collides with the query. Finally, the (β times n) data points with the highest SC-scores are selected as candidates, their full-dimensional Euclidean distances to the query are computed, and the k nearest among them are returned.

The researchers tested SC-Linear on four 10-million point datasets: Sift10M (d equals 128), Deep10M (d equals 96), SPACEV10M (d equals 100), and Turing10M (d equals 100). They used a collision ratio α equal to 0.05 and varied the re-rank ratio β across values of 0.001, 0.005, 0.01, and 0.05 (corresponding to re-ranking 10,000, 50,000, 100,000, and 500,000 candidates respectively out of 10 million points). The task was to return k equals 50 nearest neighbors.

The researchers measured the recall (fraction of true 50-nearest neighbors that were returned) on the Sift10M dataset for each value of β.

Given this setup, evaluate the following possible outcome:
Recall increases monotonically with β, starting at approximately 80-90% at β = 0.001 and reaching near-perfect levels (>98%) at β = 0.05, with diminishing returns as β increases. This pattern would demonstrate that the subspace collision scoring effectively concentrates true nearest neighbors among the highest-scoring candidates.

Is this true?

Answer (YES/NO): NO